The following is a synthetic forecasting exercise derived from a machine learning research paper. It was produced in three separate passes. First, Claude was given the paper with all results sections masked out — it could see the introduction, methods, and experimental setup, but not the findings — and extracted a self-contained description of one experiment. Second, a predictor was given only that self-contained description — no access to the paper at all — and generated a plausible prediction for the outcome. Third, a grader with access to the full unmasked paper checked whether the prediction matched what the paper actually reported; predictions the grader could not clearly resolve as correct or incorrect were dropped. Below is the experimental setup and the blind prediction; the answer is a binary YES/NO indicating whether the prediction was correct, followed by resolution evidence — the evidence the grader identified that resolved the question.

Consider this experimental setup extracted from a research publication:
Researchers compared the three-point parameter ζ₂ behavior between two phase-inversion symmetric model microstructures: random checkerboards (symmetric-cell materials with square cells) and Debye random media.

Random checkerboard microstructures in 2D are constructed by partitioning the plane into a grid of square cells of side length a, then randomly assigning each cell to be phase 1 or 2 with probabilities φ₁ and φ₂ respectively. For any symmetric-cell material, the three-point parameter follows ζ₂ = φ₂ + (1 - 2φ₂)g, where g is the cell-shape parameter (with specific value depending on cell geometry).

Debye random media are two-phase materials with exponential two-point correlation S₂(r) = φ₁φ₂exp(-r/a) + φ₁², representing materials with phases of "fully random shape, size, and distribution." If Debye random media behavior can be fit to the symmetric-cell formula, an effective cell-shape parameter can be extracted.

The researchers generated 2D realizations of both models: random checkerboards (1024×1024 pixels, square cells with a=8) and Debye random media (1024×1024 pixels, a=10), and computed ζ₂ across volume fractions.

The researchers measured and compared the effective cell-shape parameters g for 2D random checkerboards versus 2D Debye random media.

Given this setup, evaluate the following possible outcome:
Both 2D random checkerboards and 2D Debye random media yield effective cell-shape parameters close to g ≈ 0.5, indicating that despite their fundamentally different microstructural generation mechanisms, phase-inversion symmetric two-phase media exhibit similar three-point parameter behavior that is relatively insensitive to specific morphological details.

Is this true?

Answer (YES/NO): NO